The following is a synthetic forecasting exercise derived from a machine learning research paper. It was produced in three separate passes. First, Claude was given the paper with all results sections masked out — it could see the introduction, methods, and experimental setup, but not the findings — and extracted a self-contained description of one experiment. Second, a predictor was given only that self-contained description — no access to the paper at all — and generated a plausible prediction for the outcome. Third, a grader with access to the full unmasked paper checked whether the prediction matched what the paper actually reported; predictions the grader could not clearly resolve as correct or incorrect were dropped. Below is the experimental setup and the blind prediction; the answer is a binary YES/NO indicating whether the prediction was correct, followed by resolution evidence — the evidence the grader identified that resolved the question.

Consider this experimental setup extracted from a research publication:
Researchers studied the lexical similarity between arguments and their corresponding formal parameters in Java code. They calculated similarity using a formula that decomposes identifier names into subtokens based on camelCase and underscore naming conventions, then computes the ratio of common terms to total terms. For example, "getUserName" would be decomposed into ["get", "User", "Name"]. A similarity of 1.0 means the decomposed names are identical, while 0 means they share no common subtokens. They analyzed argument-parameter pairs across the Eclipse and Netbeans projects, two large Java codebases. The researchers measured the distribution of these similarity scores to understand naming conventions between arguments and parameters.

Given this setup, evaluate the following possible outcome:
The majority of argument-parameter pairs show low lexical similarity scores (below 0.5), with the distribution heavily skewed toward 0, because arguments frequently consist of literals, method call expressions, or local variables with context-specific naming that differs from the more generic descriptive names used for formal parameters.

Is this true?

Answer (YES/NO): NO